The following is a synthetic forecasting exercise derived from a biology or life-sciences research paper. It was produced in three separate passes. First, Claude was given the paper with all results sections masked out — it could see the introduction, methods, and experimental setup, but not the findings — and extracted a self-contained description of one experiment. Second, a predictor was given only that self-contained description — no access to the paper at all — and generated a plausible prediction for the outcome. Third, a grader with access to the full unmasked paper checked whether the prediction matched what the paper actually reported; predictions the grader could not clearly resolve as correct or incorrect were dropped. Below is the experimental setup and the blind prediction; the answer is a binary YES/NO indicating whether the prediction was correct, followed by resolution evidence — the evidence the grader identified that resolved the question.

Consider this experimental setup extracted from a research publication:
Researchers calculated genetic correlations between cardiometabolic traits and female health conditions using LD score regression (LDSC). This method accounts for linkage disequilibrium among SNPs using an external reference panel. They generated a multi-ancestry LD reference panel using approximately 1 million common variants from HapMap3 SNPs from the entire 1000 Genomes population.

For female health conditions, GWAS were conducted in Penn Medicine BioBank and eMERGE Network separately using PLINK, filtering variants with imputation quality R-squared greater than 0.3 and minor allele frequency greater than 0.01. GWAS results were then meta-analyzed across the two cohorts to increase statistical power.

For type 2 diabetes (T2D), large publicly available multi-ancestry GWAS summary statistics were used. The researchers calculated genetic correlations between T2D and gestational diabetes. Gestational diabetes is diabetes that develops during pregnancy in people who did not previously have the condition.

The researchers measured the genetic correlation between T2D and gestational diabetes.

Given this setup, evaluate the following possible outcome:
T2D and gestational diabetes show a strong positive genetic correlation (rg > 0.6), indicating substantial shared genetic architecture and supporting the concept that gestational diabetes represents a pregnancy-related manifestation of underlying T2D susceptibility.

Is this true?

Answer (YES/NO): NO